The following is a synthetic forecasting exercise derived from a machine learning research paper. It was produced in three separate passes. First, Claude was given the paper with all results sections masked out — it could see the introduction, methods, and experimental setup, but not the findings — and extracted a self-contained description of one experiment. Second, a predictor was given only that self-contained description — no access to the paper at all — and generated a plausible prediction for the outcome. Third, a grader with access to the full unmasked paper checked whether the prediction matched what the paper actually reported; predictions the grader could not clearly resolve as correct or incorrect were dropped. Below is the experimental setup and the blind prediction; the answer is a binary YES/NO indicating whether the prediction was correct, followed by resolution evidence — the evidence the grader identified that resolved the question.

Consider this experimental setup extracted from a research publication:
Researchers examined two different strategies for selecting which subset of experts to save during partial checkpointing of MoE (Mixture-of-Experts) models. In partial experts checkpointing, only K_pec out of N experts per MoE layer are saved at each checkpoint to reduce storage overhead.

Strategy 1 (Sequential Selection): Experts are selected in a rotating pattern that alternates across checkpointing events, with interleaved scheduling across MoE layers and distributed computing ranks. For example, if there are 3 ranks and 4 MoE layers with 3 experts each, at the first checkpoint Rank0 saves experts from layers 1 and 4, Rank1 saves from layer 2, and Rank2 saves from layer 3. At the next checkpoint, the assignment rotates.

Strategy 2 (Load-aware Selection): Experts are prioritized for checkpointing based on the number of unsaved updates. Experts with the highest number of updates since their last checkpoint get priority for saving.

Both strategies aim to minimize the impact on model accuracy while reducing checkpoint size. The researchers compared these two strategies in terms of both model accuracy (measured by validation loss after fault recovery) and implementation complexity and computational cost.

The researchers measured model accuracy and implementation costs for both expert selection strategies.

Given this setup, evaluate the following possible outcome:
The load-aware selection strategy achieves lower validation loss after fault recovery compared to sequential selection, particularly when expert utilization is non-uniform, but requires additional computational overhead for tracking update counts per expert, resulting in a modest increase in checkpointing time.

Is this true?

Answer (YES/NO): NO